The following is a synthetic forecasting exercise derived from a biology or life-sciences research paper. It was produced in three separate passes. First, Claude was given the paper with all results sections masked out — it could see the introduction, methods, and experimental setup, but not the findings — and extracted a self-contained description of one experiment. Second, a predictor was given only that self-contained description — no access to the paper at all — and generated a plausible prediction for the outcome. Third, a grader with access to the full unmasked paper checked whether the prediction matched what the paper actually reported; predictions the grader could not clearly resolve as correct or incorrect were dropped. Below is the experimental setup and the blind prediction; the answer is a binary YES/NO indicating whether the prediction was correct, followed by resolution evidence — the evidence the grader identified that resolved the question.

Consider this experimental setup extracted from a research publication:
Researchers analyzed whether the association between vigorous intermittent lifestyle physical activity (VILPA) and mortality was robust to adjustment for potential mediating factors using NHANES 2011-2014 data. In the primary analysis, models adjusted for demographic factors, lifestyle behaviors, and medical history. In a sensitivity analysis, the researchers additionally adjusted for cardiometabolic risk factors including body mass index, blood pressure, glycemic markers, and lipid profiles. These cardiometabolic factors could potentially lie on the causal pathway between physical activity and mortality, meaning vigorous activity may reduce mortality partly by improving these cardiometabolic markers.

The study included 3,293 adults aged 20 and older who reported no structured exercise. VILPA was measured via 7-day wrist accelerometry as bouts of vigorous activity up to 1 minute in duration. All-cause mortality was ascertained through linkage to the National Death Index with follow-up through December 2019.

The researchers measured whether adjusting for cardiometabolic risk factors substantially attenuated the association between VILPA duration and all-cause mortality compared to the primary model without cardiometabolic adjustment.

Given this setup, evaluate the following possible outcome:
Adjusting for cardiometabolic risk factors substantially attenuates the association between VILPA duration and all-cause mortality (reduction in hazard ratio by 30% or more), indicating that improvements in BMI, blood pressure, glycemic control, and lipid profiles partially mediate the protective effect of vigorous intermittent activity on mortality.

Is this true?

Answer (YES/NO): NO